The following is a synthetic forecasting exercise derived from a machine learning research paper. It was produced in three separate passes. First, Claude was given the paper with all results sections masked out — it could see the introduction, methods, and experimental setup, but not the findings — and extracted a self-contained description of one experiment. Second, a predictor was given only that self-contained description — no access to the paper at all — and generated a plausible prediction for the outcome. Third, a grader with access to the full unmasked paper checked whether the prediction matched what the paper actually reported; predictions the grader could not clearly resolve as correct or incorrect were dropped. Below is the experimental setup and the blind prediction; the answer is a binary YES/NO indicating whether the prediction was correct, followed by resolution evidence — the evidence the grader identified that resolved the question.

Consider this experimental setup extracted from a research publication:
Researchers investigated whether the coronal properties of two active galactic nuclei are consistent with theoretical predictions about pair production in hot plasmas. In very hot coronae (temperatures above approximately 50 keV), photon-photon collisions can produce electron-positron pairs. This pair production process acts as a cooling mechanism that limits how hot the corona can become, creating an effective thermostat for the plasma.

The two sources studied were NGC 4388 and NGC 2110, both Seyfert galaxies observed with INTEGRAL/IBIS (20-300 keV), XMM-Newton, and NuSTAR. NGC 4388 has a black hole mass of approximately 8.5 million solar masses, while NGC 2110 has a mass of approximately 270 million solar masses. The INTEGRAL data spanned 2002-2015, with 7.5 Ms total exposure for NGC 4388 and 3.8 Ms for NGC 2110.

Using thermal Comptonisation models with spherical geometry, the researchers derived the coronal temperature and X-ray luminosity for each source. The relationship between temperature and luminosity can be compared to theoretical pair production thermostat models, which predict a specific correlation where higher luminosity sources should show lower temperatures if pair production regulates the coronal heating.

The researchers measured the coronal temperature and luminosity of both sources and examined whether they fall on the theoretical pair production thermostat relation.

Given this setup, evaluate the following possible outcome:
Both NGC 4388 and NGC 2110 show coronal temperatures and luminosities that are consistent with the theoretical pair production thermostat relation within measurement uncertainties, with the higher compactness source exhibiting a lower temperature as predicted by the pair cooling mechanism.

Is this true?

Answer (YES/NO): NO